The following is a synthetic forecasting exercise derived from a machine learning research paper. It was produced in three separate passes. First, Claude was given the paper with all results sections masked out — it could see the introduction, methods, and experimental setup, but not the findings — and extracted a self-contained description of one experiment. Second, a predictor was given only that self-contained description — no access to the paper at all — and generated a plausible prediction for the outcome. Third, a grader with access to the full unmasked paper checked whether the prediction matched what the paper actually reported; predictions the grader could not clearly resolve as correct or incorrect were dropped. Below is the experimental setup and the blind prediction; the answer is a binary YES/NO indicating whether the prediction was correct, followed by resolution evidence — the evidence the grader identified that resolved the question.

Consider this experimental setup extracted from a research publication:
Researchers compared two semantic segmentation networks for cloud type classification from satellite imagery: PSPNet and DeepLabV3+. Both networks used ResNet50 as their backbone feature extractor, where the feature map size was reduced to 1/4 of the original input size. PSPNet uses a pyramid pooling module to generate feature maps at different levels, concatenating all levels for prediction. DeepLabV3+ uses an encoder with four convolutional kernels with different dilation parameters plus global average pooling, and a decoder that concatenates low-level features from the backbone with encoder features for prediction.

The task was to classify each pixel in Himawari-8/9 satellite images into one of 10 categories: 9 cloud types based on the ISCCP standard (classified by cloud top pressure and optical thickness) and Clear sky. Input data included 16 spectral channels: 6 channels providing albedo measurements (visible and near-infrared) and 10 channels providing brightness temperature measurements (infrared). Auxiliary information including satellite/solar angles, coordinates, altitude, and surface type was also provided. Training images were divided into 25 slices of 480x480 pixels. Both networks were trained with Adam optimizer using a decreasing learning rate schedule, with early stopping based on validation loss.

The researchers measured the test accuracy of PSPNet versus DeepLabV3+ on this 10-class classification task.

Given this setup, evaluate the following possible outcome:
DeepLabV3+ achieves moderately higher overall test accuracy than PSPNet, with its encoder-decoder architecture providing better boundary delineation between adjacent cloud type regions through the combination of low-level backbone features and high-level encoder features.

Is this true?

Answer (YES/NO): NO